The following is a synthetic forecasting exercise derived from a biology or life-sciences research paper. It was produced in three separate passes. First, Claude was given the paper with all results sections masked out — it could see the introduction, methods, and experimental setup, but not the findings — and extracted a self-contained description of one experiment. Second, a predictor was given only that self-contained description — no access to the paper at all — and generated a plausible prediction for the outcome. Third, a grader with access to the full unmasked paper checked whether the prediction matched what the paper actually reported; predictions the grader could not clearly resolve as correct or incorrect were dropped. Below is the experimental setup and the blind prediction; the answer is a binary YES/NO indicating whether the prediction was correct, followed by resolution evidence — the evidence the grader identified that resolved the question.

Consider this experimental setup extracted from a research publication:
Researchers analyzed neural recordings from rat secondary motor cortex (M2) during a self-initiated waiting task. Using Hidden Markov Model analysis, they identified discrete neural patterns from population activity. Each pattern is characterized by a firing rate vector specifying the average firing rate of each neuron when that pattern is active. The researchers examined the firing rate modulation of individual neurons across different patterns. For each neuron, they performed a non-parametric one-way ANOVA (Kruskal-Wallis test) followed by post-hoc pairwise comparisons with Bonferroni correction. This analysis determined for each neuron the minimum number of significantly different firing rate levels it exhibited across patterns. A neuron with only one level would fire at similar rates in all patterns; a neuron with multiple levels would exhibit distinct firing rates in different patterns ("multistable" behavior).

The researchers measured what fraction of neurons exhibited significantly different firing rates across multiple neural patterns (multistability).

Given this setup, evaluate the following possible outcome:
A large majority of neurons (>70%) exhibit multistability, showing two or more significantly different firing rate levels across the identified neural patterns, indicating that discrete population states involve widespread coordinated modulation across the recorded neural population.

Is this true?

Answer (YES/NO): YES